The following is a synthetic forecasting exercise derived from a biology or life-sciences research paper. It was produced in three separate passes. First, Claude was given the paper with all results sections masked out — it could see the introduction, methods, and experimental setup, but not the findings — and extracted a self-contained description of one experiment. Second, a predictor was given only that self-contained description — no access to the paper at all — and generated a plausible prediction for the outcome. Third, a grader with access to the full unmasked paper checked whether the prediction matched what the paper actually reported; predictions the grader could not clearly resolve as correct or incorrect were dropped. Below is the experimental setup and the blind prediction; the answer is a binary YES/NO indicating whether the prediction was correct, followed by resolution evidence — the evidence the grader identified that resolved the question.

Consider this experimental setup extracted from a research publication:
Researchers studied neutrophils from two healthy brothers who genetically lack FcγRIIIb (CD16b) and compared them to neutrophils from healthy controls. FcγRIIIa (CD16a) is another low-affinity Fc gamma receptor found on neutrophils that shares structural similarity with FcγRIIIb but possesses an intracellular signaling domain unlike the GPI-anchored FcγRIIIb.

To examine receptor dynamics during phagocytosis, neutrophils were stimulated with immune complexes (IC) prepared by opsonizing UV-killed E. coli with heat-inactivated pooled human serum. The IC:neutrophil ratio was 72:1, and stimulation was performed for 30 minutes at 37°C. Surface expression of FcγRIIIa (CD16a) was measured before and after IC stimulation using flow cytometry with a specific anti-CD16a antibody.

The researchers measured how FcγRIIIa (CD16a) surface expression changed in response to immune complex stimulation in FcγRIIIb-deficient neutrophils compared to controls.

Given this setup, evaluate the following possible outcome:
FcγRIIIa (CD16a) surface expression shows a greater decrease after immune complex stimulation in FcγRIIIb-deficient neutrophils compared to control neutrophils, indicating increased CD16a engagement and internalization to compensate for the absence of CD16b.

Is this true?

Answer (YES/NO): YES